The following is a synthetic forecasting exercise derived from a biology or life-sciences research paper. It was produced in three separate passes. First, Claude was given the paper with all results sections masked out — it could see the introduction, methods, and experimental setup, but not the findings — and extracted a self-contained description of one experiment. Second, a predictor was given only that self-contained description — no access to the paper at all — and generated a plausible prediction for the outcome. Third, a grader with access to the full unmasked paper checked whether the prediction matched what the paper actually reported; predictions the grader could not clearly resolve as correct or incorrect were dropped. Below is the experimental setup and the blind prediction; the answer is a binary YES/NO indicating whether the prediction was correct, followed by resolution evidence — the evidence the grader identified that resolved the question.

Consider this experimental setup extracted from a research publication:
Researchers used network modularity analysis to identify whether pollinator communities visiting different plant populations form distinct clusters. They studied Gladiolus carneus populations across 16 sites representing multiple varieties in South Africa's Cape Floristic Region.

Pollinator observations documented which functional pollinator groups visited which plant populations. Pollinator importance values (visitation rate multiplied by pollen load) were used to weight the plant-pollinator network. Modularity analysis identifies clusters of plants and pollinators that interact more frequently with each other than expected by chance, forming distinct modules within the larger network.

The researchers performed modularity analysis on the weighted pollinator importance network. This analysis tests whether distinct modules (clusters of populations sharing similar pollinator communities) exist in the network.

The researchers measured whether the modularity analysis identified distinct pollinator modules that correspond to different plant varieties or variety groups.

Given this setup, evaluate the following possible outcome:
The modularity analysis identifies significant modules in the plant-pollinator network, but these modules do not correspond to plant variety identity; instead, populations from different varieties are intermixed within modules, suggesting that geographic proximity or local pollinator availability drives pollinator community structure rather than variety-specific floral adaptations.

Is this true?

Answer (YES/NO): YES